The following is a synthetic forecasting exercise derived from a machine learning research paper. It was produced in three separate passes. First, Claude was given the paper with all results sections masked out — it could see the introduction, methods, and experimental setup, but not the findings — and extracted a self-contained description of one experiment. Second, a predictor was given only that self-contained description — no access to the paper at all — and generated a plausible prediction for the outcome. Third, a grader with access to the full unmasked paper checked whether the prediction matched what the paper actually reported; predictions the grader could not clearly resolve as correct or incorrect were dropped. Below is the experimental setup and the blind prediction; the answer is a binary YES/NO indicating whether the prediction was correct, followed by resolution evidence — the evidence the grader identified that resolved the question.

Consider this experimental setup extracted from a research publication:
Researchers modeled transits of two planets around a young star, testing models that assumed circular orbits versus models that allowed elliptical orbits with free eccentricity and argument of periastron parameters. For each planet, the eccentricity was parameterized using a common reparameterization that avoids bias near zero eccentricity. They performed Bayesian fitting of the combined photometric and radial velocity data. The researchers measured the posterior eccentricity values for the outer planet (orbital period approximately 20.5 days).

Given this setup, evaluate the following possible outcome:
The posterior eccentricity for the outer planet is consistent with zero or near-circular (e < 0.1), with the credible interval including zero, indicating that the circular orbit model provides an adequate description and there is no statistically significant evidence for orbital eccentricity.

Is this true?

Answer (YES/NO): YES